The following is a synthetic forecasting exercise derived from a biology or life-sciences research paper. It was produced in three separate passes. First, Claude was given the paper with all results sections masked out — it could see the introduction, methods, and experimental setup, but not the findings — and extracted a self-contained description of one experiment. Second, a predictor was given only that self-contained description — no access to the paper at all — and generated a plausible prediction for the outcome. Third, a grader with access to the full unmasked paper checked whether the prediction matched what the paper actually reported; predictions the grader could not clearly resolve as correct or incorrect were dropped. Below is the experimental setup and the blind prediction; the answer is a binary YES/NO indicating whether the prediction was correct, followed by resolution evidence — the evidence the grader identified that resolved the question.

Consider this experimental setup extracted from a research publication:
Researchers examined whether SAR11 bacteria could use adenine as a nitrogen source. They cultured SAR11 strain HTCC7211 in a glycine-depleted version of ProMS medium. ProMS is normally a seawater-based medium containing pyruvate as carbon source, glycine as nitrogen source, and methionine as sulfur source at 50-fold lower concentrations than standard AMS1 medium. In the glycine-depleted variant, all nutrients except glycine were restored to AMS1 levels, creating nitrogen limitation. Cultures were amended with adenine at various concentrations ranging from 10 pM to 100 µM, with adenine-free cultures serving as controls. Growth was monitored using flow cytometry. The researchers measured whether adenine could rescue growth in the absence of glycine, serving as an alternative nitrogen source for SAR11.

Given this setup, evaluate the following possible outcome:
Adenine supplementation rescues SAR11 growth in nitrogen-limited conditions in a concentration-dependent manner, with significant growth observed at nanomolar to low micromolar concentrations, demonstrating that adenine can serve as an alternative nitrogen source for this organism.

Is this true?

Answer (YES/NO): NO